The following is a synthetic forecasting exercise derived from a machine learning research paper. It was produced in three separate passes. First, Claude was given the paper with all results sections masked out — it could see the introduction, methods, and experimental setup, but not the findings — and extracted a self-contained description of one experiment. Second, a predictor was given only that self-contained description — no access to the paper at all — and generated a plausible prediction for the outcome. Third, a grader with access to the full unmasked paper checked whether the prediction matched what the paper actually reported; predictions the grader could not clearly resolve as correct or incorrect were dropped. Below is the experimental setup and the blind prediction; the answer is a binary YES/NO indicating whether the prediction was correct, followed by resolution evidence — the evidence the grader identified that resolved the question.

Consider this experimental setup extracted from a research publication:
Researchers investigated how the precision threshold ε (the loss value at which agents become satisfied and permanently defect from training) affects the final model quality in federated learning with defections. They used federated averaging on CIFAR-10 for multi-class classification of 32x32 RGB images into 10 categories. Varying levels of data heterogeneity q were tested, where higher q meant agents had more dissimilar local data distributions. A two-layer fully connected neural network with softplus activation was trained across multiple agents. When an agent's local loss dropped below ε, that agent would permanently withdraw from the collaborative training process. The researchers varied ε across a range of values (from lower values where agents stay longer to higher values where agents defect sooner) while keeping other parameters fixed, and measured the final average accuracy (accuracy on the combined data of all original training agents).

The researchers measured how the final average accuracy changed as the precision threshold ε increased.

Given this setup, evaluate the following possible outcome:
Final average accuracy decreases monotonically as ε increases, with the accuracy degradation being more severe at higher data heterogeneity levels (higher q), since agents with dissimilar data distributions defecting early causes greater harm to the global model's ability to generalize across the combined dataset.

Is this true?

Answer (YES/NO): NO